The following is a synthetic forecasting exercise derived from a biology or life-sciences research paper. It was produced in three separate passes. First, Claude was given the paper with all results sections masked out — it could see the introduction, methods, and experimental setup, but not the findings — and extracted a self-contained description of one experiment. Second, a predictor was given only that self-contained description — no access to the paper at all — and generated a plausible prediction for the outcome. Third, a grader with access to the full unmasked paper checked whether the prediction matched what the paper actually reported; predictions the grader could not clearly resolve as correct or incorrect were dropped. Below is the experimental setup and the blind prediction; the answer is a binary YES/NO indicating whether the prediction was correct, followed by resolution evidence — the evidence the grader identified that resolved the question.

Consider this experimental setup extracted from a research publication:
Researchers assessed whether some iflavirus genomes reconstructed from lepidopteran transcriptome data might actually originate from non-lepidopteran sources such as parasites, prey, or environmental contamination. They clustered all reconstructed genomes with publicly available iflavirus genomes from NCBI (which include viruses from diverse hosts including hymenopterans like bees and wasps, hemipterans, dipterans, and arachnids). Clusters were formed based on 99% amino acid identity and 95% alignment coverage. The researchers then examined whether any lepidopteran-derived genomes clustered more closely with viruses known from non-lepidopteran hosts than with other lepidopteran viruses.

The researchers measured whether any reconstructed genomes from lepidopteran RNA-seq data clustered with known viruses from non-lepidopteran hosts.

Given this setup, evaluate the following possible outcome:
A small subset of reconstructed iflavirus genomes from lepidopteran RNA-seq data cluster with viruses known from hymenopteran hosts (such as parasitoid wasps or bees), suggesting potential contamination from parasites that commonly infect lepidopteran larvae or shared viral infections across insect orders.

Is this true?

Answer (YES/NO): NO